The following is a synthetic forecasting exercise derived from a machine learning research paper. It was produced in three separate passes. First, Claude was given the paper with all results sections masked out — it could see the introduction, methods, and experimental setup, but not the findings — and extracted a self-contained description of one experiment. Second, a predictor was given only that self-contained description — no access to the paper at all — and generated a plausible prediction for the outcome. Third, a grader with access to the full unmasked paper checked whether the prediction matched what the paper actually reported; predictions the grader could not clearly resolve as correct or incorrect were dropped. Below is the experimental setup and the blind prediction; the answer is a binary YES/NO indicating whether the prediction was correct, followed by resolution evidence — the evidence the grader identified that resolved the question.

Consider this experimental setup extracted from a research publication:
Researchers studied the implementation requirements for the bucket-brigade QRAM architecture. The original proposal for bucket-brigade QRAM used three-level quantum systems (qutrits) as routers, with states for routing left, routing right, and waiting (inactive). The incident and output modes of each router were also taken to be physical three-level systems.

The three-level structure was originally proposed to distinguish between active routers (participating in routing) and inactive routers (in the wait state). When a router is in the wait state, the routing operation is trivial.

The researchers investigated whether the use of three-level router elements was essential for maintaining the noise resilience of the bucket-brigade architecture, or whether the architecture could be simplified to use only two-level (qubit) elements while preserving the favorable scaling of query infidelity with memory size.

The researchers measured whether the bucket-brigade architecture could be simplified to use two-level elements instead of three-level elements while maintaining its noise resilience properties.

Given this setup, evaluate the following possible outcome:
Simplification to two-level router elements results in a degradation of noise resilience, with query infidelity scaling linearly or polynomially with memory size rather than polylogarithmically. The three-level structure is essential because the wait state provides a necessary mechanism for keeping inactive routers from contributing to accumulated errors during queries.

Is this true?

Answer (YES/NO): NO